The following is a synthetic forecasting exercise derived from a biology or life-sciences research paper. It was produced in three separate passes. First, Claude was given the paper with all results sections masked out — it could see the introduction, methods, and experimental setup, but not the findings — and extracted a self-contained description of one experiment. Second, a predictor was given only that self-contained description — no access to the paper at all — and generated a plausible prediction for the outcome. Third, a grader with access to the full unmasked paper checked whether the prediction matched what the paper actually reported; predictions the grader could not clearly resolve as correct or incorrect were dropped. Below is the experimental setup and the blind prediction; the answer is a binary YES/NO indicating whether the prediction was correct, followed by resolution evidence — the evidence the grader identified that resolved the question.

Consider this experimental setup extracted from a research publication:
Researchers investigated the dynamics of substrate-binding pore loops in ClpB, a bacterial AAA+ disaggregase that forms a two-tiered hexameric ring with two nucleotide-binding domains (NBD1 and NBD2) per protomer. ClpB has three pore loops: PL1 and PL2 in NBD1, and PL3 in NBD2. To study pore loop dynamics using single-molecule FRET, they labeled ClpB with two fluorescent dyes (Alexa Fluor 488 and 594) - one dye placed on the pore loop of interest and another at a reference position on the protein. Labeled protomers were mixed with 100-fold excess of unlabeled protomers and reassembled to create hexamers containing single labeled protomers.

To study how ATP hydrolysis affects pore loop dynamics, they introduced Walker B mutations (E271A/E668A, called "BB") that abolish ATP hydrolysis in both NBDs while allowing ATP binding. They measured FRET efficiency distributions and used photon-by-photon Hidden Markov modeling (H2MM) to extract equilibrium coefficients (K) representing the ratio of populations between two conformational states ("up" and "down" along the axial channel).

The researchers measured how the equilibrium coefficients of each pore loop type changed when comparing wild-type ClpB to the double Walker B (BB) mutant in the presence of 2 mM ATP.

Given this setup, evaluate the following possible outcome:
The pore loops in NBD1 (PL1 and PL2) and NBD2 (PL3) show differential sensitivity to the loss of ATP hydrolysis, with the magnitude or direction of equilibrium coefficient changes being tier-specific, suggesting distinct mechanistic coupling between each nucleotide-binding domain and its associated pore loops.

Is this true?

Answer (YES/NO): NO